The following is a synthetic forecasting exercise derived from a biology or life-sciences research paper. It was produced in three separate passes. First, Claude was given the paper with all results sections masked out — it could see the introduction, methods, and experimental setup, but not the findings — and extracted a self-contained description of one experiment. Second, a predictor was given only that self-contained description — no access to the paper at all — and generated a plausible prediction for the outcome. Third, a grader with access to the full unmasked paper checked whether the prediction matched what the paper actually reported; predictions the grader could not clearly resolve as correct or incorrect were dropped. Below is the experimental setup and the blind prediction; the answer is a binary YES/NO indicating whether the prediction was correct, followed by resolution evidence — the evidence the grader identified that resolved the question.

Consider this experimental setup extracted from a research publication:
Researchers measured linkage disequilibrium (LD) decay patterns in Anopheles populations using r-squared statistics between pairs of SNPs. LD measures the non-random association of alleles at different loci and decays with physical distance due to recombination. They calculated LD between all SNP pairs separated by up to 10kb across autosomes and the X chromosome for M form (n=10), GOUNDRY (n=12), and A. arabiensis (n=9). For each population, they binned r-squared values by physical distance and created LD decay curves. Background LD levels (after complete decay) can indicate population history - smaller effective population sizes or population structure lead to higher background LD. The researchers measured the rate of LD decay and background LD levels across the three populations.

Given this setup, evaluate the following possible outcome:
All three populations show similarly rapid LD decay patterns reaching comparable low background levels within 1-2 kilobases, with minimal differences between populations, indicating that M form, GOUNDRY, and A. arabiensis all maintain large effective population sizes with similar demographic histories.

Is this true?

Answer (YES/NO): NO